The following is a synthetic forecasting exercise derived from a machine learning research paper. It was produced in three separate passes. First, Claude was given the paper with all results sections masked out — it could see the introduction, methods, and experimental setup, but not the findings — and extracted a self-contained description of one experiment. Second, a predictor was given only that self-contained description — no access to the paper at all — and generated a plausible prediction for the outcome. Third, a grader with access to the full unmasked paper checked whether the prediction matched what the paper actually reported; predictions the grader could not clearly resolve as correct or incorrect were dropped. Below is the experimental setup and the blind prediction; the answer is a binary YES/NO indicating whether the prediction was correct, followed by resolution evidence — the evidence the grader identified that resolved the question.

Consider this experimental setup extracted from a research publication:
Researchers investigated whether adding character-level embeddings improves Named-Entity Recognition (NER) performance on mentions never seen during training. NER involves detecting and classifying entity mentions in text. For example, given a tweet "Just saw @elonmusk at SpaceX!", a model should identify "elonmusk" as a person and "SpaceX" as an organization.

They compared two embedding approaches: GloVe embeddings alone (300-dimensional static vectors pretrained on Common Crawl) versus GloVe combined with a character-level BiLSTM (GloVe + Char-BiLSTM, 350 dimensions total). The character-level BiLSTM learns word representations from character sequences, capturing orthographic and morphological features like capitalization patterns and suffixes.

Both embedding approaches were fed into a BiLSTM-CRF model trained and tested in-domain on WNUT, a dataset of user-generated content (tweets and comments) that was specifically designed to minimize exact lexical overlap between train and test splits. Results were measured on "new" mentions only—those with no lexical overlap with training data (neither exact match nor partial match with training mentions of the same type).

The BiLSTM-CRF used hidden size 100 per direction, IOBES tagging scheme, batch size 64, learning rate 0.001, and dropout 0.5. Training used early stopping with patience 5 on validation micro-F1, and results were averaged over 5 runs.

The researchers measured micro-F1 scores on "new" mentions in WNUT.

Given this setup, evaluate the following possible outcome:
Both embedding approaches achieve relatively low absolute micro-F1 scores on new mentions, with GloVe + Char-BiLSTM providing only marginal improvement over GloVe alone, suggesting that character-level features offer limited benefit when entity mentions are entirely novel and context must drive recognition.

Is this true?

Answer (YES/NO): NO